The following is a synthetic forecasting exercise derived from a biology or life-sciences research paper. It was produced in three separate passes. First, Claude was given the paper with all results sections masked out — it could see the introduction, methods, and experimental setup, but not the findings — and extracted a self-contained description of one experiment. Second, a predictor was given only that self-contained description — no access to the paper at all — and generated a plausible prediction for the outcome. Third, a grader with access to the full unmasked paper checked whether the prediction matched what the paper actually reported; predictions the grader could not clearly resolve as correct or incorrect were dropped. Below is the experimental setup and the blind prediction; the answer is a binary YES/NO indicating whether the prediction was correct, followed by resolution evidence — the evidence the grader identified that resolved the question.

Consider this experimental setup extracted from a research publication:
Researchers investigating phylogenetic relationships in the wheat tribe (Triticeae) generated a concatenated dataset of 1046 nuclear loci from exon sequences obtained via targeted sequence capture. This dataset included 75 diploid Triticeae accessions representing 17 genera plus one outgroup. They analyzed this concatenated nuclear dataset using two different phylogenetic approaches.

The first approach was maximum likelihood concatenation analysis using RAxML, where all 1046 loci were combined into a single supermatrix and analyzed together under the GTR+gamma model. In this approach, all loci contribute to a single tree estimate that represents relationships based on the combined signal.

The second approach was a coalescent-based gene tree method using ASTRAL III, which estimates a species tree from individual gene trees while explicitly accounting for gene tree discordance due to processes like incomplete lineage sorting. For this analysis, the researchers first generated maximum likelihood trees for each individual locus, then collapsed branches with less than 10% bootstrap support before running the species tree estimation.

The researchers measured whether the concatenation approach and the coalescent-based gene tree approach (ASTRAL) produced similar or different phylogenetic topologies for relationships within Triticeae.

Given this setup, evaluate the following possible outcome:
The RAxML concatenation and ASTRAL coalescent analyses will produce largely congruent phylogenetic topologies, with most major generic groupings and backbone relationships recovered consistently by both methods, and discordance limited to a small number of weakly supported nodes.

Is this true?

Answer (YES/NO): NO